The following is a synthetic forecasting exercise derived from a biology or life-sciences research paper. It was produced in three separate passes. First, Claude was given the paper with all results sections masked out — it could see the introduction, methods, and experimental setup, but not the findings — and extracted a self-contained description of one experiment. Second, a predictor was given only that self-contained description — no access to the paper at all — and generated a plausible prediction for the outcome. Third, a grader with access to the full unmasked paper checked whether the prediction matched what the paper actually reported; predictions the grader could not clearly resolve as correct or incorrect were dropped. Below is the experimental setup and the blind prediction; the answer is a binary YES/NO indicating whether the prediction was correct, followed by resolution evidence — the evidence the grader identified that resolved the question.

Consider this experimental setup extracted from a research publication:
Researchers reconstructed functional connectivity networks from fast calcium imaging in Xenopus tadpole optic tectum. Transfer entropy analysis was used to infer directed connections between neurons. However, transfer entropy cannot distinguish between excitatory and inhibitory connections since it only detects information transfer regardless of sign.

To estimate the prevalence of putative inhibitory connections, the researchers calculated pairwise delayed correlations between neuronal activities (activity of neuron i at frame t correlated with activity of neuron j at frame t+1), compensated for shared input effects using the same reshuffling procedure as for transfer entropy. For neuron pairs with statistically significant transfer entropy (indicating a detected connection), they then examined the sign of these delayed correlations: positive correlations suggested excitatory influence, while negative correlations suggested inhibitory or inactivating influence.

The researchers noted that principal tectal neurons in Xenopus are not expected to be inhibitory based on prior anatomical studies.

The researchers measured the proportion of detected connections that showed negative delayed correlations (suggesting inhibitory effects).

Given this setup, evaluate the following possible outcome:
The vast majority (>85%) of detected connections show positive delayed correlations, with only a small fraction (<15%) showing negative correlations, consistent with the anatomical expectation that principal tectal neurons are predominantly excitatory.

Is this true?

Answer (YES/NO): YES